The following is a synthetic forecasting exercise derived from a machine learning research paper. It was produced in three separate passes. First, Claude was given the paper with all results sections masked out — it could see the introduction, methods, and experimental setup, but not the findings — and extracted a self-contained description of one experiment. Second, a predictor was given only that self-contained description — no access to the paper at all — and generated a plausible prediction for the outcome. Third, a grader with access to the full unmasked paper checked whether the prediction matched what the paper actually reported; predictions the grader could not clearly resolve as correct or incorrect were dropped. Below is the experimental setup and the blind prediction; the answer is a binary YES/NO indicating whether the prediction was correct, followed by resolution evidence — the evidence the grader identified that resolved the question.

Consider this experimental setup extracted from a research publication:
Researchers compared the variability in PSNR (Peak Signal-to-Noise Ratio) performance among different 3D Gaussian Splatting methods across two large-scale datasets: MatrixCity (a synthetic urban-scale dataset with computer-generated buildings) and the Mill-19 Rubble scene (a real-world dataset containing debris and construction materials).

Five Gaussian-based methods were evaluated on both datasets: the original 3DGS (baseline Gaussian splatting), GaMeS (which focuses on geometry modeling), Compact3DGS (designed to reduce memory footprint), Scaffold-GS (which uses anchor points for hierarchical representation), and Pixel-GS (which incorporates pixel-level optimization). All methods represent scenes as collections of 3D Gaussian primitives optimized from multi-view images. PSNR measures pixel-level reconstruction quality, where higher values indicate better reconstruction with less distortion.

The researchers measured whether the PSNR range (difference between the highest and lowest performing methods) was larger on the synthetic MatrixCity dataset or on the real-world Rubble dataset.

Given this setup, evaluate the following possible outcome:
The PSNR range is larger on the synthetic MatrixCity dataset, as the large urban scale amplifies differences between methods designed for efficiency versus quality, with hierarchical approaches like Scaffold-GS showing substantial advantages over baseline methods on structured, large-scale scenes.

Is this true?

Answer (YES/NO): YES